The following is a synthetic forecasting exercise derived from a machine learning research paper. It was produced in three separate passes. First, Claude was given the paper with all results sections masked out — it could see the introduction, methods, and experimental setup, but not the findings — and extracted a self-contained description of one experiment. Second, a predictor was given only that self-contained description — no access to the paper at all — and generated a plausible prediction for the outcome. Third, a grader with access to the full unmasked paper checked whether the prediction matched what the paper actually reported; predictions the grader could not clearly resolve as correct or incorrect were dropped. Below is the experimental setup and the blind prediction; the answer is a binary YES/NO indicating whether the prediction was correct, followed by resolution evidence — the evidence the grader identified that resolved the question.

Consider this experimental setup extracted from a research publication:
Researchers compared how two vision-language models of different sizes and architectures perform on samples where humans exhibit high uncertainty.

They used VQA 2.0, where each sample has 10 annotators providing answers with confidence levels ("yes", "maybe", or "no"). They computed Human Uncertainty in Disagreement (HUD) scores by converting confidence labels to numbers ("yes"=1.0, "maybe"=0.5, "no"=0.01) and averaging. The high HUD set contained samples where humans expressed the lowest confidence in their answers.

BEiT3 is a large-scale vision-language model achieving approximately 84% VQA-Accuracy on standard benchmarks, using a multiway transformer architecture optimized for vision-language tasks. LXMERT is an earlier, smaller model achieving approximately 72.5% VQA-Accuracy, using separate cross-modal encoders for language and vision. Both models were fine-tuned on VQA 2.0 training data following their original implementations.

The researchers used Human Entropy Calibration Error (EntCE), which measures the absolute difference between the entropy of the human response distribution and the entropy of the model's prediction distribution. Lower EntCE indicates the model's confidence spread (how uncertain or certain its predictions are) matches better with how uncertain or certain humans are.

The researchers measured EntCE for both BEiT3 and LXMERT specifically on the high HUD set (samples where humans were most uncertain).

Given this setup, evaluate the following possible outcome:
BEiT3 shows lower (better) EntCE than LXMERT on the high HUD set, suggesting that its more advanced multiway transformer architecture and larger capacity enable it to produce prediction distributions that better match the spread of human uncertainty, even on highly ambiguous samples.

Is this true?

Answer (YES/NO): YES